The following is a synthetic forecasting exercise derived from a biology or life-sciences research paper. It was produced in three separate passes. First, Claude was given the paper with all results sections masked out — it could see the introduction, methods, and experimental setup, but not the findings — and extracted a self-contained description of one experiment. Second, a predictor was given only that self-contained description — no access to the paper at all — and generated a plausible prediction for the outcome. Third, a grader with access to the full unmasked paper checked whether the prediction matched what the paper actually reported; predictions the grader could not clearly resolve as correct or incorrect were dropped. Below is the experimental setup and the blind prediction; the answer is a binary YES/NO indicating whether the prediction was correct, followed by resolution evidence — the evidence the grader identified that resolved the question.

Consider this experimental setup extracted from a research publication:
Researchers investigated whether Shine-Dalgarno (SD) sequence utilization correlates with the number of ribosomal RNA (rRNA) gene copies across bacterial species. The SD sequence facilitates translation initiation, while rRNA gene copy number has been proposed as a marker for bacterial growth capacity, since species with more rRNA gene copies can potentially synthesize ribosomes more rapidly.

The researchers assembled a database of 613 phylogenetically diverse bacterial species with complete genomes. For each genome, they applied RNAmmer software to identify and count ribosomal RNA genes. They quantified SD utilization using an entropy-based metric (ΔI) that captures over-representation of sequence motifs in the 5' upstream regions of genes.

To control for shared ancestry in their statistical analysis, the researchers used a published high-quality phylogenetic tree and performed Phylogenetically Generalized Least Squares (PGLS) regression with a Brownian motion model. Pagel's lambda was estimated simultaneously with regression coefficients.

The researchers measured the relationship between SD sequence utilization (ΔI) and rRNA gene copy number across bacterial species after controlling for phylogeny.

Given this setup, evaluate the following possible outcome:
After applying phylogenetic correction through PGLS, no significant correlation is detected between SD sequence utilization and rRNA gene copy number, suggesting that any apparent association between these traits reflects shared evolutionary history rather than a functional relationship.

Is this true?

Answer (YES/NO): NO